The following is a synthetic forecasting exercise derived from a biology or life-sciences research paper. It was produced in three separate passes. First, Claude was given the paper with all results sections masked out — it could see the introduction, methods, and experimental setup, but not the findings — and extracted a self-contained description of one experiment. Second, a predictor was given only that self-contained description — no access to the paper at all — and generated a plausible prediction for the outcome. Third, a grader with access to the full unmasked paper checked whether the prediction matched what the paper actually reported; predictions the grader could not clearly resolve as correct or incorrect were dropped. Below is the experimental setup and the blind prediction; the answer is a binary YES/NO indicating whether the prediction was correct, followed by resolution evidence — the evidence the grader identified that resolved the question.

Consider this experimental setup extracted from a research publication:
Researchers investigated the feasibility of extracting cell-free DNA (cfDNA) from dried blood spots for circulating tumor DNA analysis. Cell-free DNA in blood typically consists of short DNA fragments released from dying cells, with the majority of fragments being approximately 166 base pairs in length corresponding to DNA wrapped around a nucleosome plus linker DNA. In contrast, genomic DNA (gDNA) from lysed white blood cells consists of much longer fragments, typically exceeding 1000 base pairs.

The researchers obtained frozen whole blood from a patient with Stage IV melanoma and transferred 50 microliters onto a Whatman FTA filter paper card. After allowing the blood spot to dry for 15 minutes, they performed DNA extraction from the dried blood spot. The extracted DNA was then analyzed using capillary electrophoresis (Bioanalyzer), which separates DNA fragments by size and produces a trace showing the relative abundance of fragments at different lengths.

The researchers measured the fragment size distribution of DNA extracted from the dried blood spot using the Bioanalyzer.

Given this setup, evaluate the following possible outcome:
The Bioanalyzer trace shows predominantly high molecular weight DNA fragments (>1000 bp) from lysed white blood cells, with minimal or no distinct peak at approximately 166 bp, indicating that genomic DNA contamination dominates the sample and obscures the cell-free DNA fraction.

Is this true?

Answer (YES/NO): YES